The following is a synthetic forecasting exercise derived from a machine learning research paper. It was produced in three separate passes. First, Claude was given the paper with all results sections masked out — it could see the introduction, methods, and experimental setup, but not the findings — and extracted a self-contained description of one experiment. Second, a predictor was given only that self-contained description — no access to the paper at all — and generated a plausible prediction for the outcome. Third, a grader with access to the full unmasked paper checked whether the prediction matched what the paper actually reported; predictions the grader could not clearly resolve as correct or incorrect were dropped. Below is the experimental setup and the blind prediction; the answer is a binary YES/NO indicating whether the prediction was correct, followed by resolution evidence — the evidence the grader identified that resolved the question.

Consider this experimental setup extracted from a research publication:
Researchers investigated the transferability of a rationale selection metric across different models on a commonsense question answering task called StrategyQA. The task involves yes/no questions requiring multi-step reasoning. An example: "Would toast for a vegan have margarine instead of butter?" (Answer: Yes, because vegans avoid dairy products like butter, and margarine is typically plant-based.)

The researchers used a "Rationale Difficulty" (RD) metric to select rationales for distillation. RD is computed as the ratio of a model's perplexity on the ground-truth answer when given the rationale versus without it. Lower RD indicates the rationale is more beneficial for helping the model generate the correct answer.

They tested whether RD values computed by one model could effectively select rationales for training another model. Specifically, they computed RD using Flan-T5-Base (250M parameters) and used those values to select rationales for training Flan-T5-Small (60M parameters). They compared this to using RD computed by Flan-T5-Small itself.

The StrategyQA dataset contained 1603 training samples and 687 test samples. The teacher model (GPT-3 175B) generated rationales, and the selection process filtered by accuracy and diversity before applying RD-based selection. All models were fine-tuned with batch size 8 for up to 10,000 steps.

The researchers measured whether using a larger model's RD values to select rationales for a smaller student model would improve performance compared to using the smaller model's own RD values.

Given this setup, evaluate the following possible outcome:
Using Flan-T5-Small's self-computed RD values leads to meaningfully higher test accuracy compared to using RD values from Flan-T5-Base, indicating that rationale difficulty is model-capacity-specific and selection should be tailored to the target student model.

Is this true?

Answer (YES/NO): NO